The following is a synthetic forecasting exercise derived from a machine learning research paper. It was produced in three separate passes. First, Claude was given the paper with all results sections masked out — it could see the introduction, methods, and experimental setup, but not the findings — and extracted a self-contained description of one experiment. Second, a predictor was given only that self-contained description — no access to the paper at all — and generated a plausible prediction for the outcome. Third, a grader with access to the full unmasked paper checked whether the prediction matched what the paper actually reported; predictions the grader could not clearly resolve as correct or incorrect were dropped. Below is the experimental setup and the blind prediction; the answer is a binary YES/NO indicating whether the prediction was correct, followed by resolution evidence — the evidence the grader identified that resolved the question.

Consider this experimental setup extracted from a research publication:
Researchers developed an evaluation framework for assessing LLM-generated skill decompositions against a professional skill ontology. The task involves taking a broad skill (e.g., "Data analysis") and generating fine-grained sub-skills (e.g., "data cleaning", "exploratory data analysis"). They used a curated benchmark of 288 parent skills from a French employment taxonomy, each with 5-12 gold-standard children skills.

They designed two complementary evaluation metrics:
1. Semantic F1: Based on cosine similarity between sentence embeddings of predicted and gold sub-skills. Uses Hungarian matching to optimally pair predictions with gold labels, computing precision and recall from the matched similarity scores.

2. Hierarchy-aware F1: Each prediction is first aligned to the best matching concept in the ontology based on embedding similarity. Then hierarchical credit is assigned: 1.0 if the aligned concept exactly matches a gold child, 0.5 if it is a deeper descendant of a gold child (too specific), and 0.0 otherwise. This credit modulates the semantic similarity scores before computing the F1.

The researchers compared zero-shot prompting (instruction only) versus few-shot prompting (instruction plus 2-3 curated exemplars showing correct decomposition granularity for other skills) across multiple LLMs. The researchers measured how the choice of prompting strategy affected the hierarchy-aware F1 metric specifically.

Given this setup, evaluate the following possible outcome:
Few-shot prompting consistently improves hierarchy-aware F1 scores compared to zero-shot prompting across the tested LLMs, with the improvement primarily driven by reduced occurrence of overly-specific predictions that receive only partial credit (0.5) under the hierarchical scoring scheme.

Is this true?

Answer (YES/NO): NO